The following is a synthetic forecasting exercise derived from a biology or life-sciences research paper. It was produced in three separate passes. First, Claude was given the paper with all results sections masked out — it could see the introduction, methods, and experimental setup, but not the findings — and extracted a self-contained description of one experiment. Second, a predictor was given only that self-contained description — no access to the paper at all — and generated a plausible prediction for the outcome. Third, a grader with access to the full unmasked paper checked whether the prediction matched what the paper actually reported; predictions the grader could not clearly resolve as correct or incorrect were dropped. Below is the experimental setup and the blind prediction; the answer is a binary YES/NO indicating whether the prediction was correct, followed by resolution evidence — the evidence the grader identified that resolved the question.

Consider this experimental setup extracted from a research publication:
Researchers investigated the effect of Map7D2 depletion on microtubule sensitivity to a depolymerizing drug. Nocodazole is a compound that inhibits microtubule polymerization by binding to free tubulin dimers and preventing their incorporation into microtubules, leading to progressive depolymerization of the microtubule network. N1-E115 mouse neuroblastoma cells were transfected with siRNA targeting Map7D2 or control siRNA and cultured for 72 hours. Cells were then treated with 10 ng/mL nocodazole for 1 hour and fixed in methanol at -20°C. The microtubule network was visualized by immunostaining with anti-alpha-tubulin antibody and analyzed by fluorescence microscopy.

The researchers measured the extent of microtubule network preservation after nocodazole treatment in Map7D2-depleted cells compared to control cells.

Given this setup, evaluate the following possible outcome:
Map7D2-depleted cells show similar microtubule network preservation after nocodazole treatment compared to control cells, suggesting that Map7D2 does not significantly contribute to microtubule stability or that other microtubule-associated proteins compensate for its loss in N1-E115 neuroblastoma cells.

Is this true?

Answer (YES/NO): NO